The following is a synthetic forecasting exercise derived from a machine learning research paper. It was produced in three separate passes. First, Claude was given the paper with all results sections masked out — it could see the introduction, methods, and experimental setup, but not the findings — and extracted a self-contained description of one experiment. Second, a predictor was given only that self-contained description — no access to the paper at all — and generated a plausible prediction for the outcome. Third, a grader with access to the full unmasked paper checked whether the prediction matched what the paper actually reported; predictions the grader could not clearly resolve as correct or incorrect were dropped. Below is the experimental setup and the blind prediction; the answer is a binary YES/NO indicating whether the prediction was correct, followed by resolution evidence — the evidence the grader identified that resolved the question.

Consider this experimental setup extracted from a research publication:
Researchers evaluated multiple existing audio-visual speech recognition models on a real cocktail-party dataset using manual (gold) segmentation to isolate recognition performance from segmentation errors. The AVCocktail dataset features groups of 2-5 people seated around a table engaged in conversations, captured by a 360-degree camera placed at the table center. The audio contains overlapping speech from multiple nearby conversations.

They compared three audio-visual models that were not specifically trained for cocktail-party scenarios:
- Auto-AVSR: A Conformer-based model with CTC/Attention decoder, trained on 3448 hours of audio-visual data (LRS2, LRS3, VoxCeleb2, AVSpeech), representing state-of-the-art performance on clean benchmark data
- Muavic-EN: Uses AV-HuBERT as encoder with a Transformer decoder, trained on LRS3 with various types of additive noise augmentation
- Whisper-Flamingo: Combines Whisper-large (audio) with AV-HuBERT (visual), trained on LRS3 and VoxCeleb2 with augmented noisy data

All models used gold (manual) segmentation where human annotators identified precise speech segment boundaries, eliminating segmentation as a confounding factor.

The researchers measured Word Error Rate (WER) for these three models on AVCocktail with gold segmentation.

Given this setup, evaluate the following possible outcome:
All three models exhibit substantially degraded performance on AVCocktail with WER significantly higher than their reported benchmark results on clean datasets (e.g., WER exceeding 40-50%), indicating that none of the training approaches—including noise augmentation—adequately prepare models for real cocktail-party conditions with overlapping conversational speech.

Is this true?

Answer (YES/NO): NO